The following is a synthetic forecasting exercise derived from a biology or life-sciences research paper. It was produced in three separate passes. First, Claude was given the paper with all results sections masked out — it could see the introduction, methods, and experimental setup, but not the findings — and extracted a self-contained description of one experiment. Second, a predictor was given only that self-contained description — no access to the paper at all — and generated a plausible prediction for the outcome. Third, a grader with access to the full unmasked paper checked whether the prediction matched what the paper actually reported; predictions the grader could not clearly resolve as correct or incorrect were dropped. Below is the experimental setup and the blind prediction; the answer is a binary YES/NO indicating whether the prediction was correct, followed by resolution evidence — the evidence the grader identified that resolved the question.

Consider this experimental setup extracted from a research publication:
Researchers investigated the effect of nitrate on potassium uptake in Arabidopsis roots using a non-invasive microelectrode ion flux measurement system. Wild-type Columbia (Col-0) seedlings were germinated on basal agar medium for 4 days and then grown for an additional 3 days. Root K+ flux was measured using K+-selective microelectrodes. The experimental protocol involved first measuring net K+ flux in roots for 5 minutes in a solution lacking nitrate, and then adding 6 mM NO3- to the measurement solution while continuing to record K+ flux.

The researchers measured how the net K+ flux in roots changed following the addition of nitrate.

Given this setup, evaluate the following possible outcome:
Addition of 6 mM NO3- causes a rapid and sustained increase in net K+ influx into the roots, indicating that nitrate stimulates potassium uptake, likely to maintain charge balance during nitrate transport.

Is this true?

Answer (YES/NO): YES